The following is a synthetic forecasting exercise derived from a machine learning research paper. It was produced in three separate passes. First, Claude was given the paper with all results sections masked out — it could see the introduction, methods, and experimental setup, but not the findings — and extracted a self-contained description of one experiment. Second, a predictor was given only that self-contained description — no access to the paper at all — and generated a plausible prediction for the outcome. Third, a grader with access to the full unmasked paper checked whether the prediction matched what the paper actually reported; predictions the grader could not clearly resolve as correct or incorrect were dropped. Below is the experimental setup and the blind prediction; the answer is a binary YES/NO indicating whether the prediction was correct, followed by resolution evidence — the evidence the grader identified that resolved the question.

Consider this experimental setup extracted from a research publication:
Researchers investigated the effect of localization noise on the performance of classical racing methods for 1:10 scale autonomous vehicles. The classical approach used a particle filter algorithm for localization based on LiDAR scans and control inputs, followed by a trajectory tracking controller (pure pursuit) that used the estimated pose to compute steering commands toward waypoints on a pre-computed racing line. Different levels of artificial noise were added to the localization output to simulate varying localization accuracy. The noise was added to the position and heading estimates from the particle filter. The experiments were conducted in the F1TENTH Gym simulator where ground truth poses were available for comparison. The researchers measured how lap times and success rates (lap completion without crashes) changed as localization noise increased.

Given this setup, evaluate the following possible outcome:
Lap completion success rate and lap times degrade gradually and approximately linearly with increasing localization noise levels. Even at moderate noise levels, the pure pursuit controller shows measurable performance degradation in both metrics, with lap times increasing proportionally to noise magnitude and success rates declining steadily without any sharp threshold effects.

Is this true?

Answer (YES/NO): NO